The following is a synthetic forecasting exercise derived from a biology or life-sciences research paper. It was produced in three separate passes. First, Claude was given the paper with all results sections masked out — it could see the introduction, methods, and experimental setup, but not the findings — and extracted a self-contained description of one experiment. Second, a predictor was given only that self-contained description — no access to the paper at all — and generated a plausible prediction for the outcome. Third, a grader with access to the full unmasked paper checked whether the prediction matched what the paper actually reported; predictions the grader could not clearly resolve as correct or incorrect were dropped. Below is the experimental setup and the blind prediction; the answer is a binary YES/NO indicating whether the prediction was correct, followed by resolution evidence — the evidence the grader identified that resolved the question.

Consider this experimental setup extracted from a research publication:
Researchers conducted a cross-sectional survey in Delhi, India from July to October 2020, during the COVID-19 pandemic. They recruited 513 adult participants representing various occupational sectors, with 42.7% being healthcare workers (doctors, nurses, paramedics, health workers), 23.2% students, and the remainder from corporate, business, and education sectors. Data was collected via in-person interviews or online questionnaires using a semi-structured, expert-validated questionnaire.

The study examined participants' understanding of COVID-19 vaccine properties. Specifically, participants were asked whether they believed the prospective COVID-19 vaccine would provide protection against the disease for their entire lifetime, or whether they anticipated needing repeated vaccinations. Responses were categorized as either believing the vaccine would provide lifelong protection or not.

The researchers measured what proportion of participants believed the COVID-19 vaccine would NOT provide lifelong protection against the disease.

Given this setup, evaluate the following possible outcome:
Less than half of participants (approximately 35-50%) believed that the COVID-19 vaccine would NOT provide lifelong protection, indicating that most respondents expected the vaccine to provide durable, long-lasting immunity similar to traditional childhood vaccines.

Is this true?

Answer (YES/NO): NO